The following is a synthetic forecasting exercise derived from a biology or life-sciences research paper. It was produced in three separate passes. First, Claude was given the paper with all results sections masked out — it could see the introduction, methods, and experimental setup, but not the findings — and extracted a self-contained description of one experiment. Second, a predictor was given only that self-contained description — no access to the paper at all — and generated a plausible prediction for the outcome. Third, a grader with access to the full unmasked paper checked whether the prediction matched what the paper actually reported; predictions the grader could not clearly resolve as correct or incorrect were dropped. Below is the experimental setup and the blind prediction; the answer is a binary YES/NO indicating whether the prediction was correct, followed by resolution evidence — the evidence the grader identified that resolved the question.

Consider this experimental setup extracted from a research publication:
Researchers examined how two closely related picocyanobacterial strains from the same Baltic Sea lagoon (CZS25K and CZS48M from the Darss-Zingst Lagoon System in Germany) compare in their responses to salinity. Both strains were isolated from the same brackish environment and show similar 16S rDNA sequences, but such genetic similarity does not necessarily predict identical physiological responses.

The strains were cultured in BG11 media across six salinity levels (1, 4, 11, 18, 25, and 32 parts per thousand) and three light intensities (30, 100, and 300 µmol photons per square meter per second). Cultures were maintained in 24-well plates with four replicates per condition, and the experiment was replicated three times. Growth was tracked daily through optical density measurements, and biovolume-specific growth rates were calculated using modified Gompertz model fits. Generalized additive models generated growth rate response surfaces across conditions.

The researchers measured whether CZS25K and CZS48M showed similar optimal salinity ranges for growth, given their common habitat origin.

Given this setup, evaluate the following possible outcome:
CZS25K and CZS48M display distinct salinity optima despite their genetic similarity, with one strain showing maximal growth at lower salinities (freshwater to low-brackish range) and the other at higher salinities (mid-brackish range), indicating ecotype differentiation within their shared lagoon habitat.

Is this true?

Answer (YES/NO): YES